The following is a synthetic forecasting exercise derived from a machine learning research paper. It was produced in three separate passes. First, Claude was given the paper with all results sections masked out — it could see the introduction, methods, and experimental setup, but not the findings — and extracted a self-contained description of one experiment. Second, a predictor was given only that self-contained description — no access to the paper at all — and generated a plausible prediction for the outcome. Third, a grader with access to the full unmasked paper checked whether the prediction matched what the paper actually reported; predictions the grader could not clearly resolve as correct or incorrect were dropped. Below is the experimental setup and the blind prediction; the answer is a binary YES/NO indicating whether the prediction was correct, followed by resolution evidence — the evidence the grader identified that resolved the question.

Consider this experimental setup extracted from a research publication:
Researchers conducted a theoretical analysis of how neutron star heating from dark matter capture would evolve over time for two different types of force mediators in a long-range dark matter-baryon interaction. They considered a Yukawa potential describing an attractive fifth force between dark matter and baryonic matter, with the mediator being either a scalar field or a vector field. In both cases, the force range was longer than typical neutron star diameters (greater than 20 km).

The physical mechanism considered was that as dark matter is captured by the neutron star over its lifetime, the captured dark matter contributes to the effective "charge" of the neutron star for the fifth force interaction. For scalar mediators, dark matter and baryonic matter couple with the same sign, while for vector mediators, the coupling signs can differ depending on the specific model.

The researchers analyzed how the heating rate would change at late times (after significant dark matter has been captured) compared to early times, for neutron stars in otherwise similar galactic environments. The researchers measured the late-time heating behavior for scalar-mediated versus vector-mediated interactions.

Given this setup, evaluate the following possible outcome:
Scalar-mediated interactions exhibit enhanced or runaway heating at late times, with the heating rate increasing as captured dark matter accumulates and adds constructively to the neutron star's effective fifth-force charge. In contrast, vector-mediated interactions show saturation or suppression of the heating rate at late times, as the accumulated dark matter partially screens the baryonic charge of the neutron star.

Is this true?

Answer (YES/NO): YES